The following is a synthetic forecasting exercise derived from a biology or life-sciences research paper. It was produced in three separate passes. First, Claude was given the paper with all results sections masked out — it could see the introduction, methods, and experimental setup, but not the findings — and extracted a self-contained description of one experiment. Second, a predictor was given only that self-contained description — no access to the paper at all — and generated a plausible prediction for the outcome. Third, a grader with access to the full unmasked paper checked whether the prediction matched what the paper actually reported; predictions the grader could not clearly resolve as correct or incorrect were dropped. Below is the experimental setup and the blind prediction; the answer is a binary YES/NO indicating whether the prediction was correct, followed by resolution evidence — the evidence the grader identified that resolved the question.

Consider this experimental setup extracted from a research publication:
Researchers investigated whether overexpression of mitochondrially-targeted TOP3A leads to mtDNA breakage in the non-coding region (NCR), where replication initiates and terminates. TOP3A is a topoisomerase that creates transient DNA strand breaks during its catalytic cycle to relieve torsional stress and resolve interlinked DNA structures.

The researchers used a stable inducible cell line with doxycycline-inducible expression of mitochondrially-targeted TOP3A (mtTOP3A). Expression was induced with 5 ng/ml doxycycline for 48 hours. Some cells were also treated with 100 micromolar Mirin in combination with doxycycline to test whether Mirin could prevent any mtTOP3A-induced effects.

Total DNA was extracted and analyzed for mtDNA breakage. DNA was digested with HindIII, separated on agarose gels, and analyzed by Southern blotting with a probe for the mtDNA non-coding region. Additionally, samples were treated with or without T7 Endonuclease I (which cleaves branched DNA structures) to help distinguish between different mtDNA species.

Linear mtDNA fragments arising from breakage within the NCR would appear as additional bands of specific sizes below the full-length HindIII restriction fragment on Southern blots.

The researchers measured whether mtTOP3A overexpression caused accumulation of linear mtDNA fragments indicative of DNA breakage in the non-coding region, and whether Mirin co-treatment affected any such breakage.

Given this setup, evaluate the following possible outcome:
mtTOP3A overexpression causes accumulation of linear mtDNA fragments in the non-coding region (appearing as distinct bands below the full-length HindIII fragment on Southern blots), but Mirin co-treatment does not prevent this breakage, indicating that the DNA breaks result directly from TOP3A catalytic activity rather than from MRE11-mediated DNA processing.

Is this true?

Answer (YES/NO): NO